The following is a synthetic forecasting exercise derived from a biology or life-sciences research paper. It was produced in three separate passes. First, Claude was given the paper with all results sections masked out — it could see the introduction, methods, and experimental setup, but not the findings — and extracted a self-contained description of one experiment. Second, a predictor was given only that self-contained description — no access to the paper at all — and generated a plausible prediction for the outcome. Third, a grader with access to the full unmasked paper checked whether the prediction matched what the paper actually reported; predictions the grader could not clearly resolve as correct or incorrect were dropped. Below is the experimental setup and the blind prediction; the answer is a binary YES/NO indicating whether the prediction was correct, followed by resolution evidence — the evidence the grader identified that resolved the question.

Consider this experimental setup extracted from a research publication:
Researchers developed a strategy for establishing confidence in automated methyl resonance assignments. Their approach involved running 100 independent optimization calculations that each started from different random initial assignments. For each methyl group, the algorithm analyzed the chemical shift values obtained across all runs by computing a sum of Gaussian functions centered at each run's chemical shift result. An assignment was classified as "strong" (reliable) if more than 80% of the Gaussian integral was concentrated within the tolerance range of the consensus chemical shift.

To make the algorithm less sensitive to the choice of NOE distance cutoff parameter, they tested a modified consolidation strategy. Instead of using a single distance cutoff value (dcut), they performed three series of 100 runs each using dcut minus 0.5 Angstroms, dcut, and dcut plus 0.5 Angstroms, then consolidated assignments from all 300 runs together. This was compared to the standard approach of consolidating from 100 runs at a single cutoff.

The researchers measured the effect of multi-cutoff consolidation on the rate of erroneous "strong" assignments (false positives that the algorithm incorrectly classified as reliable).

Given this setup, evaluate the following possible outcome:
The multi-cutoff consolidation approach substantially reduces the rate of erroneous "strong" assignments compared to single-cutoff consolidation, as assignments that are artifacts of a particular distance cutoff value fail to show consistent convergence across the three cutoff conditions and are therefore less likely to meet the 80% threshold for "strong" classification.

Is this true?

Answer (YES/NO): YES